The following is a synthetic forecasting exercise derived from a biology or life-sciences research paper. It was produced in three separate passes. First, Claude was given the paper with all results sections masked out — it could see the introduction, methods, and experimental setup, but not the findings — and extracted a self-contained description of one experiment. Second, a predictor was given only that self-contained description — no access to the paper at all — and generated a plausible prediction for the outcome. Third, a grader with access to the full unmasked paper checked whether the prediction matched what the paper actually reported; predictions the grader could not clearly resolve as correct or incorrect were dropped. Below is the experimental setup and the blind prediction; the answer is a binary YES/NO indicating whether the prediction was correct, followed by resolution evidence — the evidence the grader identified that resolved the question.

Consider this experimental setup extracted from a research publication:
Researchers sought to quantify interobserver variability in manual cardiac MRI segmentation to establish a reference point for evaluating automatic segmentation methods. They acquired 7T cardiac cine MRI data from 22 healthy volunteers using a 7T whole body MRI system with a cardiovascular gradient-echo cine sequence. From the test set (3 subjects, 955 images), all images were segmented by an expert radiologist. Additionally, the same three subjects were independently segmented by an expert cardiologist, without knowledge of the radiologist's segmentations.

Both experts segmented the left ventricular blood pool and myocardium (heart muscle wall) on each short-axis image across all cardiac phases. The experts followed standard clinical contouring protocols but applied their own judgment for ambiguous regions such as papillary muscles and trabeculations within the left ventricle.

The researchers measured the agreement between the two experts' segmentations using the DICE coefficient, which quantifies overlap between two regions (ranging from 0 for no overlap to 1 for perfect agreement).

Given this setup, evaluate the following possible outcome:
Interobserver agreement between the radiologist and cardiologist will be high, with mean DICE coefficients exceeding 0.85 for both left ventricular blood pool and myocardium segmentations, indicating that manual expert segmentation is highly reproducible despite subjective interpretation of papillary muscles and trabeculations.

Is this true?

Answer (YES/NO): NO